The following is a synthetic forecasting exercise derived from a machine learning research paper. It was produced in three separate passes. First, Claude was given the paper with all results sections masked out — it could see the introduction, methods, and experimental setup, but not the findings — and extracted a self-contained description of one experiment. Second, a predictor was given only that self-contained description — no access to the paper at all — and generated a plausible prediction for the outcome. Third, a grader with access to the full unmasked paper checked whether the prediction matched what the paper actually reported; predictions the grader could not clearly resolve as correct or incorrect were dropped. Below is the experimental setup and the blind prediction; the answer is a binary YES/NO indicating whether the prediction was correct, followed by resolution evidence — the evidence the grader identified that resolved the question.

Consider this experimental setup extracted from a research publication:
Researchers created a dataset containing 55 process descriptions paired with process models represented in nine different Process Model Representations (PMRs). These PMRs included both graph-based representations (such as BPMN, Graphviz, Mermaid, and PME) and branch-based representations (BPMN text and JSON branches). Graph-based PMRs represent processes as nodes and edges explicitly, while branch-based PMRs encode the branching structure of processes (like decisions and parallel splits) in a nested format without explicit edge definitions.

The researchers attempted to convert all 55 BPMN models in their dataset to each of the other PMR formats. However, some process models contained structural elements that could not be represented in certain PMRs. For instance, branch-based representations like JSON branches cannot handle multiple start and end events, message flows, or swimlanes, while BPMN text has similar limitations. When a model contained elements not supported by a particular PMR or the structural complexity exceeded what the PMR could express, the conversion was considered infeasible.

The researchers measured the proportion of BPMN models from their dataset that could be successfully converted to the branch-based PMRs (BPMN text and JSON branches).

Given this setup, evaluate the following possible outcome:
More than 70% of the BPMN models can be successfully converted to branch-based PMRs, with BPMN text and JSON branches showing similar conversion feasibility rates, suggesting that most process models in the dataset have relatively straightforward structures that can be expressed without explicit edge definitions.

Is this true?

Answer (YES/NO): NO